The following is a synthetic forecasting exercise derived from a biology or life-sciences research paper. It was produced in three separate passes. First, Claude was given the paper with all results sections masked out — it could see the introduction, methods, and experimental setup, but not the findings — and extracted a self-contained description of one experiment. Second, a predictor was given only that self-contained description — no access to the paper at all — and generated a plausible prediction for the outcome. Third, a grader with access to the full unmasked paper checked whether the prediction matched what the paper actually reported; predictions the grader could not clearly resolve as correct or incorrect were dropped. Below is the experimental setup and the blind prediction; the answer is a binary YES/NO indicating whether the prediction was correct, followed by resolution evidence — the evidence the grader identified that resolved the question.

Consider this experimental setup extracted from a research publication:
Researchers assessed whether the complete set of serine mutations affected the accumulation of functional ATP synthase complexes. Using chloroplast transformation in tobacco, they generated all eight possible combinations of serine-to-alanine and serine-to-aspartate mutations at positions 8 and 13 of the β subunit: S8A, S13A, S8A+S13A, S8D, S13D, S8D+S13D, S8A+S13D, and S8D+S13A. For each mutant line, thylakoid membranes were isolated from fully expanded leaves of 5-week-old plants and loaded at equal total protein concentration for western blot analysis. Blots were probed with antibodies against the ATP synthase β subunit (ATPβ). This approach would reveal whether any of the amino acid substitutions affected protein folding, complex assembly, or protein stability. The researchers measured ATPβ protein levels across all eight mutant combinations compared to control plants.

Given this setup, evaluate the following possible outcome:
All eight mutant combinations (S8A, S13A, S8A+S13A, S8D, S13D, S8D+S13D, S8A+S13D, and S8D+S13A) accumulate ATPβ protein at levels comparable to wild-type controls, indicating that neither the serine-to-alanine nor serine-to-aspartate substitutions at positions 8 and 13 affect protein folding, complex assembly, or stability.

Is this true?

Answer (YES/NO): NO